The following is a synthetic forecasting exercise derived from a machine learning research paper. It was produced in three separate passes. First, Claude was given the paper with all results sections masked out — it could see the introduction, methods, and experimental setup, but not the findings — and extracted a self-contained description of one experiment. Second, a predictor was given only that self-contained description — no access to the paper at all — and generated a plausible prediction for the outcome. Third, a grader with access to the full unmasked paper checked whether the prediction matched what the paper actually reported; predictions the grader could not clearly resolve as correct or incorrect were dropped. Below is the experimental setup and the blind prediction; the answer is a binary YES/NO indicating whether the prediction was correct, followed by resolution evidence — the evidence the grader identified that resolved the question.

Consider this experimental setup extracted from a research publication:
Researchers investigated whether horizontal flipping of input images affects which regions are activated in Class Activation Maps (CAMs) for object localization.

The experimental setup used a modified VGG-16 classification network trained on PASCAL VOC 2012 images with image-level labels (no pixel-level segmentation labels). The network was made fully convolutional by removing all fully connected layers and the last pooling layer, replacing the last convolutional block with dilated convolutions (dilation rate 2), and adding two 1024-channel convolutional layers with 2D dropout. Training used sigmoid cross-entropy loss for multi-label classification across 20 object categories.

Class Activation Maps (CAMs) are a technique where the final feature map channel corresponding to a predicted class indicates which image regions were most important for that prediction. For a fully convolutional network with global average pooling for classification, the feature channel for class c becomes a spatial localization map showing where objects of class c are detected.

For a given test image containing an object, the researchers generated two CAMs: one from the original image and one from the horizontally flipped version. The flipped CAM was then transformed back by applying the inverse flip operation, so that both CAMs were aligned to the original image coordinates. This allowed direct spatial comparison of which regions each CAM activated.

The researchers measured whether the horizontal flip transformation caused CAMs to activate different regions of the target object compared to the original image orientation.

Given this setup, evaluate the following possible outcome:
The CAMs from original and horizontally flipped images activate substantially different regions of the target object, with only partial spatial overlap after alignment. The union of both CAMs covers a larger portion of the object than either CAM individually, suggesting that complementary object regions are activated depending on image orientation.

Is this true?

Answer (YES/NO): YES